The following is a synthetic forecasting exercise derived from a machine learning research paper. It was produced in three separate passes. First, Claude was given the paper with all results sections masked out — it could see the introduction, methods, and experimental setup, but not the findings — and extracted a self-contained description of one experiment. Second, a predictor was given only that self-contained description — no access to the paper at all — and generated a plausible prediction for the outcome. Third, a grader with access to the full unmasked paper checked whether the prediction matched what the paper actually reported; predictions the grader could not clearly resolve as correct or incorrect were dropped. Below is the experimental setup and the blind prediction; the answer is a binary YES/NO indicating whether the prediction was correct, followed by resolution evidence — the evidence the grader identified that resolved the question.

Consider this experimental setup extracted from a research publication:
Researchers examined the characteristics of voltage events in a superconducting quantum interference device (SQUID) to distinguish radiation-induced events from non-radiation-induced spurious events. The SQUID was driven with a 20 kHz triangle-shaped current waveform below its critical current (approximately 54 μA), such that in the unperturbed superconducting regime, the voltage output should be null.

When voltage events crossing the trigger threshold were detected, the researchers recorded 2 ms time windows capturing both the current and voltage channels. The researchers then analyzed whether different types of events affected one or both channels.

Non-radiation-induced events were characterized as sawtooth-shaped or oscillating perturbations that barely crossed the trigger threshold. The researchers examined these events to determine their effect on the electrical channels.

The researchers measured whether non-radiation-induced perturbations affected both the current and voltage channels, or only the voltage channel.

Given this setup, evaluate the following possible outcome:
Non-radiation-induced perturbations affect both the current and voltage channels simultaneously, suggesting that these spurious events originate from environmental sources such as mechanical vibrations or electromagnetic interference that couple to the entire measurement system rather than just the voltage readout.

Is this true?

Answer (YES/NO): NO